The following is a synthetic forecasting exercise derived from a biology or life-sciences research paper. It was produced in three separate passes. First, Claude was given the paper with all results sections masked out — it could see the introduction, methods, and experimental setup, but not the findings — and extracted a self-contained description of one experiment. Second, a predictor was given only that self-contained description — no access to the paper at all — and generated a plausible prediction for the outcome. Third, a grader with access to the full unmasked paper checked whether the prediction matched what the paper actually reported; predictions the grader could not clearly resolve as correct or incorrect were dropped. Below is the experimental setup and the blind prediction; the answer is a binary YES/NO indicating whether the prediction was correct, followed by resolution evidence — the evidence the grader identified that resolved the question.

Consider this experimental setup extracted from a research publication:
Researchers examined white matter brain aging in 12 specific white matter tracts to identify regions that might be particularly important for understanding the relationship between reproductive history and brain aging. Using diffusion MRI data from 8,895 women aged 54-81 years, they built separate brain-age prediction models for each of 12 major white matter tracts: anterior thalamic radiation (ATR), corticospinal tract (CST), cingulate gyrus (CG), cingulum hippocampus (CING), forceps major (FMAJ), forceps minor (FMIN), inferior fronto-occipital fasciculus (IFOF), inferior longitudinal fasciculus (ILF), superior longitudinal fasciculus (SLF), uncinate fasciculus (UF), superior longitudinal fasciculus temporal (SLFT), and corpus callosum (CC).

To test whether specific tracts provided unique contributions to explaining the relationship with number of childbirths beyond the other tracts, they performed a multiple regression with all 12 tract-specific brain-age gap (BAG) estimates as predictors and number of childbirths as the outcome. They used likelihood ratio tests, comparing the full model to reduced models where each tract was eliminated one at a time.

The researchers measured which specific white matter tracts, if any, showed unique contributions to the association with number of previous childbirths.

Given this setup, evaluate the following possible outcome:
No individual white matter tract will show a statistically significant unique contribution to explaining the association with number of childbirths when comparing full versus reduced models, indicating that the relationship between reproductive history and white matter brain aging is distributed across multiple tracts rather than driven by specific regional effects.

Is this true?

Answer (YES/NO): NO